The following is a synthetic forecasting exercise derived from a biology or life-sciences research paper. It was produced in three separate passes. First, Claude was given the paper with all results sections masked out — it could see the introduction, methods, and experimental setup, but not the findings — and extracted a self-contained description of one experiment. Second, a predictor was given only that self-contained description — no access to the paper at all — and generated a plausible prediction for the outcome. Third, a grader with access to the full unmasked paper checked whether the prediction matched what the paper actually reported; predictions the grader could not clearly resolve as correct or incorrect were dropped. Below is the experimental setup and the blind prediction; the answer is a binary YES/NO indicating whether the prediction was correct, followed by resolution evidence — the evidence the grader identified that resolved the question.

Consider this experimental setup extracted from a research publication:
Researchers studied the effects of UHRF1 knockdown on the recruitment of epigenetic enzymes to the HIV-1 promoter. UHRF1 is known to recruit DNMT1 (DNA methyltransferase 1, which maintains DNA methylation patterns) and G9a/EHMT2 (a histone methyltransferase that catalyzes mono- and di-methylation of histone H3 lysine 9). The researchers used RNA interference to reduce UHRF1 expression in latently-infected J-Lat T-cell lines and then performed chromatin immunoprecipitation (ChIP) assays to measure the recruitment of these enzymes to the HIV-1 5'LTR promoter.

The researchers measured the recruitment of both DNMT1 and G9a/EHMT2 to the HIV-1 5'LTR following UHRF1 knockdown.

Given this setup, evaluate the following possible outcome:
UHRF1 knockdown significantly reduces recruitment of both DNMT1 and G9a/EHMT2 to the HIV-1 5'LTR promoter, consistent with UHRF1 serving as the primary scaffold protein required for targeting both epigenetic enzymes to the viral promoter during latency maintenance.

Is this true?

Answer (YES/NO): YES